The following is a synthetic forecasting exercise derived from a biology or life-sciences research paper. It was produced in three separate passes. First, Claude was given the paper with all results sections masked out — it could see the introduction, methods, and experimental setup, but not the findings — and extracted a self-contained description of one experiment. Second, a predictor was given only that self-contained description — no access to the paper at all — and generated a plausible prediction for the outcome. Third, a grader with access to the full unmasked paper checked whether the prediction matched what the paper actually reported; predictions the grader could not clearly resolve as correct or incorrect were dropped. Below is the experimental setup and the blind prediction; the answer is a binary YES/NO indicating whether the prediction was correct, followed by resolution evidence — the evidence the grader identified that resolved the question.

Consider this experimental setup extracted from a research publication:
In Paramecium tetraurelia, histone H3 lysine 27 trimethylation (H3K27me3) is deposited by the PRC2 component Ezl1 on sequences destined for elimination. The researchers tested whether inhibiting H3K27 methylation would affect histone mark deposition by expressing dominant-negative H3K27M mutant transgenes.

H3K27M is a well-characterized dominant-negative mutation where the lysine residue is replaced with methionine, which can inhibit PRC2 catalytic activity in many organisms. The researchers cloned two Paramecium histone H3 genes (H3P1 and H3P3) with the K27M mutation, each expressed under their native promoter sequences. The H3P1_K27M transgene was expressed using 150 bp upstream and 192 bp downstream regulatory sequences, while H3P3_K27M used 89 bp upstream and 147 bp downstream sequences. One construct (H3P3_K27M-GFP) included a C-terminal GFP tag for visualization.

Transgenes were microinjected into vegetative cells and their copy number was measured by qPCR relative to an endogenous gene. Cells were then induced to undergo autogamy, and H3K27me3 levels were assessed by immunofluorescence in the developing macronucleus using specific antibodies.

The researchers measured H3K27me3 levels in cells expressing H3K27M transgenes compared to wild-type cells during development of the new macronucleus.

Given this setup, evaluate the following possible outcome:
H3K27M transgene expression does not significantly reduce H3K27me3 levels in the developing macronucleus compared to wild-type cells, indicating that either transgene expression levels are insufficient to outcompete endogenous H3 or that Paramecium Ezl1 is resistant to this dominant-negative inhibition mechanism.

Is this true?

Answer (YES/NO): NO